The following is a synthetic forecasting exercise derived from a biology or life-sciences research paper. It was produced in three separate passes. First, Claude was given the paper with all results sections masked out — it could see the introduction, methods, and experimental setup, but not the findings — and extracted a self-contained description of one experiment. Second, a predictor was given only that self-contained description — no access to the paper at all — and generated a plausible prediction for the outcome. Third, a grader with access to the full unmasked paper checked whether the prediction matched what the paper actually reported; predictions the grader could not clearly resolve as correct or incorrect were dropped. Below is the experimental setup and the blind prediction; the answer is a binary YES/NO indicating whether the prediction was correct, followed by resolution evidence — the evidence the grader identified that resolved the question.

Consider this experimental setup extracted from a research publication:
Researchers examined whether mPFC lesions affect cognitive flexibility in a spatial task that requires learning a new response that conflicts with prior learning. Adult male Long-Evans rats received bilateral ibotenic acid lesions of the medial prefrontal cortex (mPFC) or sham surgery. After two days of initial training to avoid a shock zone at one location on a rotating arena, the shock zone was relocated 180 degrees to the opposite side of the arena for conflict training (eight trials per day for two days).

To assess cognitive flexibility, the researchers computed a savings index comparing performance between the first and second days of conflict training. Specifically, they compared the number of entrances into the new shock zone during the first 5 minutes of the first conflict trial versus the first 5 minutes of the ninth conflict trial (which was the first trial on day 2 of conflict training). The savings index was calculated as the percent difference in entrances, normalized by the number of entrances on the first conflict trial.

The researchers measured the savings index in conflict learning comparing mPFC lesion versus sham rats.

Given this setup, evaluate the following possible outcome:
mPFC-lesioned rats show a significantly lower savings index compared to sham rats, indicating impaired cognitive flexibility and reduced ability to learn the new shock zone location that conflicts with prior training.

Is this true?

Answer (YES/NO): YES